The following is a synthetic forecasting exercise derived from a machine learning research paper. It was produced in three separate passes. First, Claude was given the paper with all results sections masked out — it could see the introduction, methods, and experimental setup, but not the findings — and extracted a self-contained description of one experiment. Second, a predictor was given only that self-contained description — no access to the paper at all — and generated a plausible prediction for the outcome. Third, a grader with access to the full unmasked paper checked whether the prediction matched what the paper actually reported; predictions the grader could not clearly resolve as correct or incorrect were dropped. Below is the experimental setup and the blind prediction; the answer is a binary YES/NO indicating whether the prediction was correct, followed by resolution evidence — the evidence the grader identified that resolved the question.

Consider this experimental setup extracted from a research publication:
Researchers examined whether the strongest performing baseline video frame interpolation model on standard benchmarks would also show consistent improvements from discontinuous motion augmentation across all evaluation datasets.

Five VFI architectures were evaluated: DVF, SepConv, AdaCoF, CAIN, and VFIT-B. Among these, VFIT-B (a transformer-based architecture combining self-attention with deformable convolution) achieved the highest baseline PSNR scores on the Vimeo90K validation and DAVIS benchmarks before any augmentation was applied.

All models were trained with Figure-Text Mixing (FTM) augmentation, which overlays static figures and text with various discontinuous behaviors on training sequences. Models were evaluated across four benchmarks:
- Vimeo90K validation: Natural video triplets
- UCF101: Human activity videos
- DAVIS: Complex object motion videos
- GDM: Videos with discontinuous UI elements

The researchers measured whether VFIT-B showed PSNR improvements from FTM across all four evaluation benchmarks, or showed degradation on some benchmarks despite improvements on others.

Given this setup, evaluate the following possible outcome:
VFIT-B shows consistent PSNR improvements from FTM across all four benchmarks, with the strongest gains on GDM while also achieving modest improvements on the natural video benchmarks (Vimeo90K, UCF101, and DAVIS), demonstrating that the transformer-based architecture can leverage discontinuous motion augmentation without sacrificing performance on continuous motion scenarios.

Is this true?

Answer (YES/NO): NO